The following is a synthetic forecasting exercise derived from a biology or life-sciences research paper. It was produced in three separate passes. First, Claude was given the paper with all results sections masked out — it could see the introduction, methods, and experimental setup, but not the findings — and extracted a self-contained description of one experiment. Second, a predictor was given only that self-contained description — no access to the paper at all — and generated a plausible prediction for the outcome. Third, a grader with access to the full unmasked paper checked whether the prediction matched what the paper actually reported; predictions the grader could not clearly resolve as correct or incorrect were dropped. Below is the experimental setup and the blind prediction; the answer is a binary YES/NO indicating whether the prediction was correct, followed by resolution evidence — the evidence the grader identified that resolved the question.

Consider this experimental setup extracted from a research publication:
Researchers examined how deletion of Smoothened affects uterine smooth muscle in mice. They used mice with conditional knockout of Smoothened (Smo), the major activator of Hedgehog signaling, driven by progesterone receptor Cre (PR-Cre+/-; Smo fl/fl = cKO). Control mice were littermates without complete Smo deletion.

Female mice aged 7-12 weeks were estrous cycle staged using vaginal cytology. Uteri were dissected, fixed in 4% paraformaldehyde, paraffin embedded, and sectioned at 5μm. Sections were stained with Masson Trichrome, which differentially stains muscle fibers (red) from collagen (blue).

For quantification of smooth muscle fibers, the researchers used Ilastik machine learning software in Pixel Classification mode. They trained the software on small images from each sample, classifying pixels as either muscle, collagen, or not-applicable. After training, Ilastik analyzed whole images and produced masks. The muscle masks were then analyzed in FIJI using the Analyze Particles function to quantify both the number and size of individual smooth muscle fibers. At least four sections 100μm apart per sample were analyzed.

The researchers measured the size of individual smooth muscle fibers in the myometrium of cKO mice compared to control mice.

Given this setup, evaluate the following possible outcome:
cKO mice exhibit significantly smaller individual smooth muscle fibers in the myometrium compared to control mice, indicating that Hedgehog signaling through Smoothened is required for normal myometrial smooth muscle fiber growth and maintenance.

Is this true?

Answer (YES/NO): NO